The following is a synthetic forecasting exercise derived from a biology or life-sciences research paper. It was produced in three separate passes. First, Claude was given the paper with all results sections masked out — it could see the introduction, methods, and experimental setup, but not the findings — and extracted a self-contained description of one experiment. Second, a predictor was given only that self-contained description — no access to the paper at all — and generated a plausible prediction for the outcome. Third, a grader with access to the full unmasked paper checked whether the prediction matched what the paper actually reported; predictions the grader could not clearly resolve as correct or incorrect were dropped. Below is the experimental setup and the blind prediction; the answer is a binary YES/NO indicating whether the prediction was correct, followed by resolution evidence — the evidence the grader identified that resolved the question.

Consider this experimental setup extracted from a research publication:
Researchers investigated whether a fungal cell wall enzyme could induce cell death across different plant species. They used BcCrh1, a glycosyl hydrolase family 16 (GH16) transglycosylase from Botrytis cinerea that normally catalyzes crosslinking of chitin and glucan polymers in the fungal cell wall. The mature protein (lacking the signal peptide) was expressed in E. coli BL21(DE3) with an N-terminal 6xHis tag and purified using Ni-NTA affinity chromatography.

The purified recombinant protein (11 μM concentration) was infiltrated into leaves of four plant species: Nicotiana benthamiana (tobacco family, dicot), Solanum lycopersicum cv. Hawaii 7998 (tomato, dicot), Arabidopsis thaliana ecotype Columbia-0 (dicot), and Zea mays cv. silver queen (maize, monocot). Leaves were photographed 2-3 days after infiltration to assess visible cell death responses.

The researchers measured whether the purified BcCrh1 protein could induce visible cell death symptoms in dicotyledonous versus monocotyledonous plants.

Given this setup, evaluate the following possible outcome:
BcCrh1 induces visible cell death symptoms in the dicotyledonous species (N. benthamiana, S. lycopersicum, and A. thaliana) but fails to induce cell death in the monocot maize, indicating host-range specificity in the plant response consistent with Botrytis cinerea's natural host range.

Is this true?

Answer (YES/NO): NO